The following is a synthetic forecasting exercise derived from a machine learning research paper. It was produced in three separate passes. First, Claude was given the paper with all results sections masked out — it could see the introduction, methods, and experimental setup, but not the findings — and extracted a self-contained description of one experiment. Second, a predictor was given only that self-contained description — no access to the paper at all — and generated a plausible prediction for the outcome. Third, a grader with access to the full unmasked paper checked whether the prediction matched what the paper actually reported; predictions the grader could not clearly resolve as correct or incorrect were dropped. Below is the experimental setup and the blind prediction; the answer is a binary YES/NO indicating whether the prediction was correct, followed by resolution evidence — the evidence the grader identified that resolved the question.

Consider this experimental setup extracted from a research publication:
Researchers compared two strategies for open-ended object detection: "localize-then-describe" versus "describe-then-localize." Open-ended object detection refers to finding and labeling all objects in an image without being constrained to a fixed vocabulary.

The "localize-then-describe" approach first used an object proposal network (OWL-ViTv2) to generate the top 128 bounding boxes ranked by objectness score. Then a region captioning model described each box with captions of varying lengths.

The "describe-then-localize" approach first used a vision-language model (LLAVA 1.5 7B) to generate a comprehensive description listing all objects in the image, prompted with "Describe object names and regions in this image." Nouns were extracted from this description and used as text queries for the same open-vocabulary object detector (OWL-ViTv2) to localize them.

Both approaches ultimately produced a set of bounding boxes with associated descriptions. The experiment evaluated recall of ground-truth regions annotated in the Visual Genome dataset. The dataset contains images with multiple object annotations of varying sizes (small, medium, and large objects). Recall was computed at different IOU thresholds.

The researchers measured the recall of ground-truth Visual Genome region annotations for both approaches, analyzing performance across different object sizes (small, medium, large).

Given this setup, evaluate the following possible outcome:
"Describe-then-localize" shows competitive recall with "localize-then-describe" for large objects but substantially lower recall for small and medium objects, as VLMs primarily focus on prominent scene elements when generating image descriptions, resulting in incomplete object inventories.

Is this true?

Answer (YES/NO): YES